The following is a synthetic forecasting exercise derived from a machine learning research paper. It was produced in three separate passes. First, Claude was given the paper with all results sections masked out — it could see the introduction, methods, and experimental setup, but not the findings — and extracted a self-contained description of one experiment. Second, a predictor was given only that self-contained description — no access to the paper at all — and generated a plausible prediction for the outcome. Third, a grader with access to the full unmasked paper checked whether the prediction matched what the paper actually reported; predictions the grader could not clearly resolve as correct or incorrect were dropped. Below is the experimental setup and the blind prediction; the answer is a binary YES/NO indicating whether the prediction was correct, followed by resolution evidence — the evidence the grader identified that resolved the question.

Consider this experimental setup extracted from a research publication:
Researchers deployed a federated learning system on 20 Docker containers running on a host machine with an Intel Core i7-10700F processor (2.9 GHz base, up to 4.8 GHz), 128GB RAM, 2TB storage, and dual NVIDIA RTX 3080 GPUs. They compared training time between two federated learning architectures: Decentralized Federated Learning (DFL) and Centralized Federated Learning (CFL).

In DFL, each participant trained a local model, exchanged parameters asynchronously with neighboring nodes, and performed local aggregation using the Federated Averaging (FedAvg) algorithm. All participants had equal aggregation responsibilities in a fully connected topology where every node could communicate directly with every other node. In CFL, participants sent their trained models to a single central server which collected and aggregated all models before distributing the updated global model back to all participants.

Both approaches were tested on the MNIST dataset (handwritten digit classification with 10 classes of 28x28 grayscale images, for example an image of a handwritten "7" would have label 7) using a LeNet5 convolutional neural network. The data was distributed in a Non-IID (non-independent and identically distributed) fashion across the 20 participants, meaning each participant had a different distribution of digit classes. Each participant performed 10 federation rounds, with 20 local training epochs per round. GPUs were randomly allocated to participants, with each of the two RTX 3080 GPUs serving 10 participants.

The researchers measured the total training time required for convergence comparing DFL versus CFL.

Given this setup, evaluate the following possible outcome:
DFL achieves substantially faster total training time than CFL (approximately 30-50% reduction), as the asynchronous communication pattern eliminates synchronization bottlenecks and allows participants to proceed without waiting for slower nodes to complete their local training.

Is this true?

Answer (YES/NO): YES